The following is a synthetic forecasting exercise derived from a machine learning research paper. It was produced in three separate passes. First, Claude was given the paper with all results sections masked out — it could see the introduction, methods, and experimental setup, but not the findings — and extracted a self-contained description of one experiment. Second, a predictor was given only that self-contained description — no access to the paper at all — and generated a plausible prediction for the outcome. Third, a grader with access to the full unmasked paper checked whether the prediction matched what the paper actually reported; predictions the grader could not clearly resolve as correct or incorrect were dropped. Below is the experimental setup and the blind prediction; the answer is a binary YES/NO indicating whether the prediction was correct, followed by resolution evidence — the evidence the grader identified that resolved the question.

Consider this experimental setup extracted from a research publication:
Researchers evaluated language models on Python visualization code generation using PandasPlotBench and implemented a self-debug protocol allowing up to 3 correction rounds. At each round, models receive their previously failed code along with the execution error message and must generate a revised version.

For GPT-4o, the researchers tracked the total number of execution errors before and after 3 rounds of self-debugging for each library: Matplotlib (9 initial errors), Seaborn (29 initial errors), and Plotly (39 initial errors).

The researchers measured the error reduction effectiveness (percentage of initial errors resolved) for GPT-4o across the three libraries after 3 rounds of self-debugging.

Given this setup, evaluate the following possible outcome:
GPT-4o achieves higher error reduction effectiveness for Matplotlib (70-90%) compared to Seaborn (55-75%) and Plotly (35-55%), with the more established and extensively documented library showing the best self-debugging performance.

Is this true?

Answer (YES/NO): NO